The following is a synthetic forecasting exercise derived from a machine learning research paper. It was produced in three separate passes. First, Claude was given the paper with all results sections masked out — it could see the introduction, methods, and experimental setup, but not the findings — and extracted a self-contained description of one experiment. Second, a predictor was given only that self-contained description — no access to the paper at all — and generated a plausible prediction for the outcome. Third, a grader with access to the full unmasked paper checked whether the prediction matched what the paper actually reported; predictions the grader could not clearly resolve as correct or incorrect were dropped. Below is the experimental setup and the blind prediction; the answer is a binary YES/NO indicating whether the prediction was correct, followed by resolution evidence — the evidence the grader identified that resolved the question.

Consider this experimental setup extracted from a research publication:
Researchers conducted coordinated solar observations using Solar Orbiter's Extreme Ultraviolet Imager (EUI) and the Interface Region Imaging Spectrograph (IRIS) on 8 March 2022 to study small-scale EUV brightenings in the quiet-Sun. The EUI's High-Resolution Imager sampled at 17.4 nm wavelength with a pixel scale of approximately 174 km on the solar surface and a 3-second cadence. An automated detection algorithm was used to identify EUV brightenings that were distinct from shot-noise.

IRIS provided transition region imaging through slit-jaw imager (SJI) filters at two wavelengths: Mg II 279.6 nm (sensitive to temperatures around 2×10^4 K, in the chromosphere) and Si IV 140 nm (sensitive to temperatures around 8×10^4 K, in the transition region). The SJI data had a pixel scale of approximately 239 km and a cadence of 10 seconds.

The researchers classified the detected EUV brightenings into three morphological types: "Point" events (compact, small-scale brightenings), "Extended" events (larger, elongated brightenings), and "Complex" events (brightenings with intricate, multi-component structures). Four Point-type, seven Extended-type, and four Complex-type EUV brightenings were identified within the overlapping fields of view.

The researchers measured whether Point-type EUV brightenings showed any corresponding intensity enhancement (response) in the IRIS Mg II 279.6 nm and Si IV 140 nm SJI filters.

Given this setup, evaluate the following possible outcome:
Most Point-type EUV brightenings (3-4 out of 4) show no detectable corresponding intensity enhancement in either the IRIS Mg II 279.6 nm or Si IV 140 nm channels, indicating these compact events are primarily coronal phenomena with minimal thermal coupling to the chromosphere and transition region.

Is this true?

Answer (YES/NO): YES